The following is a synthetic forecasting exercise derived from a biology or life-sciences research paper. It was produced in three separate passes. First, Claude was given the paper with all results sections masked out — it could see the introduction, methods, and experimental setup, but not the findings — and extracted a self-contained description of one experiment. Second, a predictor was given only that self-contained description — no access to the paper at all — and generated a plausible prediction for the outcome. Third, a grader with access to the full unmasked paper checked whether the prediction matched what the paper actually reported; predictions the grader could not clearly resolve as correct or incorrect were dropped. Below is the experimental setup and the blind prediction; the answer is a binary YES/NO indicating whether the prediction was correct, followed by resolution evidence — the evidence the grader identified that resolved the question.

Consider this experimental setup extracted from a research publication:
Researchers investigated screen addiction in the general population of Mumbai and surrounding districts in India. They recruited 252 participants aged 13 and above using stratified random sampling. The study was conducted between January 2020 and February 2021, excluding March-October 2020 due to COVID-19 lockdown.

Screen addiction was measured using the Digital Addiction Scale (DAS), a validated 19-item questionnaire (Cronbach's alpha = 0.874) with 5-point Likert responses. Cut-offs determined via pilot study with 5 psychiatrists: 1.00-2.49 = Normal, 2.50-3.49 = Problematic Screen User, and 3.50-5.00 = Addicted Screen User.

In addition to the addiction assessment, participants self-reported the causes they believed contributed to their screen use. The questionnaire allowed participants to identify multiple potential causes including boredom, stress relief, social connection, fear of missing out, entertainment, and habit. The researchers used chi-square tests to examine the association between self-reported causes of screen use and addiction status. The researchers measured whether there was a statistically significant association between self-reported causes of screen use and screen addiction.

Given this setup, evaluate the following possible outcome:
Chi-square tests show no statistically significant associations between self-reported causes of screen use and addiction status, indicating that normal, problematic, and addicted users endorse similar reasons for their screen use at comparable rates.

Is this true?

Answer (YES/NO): NO